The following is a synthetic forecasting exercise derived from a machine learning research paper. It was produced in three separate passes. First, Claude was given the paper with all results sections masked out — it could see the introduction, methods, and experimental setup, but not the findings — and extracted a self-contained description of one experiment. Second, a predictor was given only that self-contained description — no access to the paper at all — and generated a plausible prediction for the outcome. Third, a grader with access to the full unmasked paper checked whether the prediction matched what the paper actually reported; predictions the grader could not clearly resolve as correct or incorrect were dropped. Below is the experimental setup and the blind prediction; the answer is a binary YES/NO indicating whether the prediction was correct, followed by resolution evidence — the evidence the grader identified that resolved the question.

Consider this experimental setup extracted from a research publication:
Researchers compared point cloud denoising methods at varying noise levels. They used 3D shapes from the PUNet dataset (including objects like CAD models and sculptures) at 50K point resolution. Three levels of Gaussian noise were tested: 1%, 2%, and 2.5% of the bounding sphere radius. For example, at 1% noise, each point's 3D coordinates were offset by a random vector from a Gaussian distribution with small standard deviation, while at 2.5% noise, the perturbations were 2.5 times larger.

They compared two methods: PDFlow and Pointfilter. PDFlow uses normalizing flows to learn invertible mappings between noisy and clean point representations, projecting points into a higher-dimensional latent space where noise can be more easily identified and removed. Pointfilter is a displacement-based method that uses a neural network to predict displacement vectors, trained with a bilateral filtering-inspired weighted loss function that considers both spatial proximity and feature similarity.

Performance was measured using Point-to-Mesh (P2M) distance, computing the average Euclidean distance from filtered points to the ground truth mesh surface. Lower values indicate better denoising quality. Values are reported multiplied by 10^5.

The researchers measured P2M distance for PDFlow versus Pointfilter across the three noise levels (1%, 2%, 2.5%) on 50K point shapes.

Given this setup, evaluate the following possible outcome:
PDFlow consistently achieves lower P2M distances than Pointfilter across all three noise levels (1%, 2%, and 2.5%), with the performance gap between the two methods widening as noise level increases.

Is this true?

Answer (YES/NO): NO